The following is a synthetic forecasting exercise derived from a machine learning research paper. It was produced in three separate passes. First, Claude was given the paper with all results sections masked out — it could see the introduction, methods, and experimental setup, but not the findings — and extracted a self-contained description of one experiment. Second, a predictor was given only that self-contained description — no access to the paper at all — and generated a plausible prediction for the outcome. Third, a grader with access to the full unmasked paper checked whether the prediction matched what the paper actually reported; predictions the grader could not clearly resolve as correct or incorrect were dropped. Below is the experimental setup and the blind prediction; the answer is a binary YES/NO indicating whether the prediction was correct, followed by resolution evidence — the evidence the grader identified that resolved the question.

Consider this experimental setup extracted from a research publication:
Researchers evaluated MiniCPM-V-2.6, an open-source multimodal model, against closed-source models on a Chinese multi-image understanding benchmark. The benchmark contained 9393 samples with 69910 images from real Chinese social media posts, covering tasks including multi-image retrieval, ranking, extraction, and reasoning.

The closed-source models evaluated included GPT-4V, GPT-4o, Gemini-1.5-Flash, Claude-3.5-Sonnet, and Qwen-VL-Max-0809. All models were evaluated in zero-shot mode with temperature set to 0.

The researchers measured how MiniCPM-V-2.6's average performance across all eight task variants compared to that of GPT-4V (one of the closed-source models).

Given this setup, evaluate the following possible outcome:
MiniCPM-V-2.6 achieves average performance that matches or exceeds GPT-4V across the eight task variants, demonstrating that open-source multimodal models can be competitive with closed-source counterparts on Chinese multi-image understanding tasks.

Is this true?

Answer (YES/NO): YES